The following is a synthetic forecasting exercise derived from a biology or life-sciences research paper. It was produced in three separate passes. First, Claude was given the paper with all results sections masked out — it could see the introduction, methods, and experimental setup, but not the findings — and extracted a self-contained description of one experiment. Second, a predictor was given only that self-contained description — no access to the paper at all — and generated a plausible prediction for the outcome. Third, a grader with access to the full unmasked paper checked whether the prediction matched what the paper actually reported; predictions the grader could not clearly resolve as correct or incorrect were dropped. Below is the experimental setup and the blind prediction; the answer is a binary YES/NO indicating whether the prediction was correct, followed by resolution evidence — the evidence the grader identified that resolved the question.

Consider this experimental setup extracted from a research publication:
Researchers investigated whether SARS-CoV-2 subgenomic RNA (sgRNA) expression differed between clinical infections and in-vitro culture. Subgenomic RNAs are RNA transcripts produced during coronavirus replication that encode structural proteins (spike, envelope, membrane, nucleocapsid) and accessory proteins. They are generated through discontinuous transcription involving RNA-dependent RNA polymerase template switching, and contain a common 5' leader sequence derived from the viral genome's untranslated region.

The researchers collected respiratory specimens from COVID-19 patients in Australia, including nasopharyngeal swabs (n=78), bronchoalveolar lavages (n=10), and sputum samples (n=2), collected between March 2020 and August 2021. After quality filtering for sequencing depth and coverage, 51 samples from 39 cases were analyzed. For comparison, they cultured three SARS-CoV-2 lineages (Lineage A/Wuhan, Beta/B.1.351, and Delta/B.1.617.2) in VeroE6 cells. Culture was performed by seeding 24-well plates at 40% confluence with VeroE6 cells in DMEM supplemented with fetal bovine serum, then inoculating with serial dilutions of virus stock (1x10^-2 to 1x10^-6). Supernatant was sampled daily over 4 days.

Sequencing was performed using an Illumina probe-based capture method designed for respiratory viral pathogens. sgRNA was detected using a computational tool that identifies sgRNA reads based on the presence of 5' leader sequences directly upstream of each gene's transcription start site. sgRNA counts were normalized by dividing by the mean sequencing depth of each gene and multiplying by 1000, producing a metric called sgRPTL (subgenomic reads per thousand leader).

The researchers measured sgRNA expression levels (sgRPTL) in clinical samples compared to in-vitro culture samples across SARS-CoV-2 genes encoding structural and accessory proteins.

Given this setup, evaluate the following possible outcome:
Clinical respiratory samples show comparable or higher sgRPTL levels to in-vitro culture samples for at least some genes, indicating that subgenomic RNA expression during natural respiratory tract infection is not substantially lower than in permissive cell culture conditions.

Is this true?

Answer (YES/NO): YES